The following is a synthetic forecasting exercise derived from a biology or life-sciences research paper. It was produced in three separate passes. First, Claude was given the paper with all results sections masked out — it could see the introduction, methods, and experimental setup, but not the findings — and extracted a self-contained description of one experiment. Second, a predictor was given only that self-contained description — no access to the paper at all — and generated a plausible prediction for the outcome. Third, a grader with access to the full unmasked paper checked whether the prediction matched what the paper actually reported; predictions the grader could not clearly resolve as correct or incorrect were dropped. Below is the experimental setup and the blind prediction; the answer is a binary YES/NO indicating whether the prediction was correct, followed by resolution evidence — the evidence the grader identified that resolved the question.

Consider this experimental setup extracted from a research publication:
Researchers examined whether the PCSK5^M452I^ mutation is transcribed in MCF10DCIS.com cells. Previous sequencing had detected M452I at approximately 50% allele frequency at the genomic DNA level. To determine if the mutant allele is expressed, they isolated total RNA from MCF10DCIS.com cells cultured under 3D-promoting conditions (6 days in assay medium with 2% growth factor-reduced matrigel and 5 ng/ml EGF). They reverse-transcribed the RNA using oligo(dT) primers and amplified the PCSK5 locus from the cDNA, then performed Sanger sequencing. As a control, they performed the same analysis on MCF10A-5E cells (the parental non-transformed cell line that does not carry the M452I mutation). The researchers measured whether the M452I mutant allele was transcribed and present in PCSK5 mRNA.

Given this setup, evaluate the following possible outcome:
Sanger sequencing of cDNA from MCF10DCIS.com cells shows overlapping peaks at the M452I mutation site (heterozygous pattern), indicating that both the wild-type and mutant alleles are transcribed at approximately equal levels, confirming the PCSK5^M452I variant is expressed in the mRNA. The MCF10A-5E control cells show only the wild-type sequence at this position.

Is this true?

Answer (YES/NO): YES